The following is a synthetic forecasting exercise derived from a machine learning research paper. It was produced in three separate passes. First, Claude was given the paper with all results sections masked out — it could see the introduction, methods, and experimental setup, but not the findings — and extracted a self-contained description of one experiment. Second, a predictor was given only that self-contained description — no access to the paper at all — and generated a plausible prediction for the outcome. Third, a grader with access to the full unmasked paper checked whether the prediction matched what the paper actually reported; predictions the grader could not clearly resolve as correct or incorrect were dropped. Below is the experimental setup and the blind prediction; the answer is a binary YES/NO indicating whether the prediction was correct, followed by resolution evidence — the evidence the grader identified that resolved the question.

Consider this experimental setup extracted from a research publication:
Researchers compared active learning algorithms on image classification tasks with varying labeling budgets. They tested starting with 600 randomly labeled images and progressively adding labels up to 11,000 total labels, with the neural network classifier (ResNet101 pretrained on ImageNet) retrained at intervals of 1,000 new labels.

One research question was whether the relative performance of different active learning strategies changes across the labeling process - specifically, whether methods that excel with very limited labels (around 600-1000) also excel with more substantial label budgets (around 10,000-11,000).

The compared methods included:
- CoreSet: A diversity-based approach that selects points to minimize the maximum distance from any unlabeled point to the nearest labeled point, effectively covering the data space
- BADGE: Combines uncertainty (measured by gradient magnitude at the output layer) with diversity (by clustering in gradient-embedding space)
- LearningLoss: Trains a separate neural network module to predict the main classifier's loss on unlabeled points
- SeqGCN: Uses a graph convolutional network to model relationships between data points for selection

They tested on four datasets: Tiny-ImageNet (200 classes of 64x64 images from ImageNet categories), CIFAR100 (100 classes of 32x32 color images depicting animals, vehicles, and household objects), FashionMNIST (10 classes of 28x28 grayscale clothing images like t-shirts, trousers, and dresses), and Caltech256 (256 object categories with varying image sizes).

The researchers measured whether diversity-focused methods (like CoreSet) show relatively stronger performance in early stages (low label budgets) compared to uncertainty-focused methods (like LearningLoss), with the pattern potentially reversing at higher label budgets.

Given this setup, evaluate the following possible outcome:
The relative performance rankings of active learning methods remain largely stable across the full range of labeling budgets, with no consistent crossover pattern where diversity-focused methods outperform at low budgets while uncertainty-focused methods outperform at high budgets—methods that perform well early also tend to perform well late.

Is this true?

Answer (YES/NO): NO